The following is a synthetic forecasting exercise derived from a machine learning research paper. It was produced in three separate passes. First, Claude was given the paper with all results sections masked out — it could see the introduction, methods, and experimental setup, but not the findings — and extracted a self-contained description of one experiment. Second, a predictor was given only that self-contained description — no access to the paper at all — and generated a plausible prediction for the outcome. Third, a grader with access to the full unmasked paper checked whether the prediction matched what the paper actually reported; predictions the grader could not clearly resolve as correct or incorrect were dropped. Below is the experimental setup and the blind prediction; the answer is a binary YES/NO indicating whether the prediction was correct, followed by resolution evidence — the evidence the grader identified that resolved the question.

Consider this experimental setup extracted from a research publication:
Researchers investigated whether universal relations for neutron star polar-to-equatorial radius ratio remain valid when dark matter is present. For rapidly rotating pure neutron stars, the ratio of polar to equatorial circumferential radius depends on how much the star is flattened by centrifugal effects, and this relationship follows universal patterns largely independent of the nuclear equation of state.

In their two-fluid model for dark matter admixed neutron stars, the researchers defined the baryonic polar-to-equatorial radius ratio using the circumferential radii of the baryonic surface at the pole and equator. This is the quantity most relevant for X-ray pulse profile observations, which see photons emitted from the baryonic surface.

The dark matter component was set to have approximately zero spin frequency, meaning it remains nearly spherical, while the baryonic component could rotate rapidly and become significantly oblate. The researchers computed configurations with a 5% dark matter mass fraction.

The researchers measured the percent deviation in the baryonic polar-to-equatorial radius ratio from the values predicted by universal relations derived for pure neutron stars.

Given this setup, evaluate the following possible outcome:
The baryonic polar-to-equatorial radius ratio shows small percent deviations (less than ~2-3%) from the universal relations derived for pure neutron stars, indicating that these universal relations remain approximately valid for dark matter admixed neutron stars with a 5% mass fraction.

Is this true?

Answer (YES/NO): YES